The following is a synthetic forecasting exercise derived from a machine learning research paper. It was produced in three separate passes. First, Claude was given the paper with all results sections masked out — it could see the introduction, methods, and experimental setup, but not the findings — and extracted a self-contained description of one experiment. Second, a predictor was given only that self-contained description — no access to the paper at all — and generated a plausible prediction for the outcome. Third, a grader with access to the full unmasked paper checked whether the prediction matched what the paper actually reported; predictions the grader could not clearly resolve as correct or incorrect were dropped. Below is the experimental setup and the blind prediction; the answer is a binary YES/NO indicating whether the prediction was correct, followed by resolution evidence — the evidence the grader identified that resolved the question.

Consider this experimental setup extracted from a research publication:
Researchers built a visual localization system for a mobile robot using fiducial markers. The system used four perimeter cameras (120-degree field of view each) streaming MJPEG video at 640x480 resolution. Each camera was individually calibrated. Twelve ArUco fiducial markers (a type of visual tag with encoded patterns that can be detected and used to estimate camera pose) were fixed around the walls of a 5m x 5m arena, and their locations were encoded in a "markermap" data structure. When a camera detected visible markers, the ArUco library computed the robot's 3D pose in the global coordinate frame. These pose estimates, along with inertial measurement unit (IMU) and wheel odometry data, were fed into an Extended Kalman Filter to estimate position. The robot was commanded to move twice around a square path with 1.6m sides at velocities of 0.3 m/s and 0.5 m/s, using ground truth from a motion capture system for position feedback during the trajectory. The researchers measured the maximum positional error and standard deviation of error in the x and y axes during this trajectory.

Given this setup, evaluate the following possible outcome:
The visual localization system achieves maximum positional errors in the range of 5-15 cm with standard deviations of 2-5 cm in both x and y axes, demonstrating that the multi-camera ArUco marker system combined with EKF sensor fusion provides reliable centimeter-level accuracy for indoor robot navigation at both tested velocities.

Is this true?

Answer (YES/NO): NO